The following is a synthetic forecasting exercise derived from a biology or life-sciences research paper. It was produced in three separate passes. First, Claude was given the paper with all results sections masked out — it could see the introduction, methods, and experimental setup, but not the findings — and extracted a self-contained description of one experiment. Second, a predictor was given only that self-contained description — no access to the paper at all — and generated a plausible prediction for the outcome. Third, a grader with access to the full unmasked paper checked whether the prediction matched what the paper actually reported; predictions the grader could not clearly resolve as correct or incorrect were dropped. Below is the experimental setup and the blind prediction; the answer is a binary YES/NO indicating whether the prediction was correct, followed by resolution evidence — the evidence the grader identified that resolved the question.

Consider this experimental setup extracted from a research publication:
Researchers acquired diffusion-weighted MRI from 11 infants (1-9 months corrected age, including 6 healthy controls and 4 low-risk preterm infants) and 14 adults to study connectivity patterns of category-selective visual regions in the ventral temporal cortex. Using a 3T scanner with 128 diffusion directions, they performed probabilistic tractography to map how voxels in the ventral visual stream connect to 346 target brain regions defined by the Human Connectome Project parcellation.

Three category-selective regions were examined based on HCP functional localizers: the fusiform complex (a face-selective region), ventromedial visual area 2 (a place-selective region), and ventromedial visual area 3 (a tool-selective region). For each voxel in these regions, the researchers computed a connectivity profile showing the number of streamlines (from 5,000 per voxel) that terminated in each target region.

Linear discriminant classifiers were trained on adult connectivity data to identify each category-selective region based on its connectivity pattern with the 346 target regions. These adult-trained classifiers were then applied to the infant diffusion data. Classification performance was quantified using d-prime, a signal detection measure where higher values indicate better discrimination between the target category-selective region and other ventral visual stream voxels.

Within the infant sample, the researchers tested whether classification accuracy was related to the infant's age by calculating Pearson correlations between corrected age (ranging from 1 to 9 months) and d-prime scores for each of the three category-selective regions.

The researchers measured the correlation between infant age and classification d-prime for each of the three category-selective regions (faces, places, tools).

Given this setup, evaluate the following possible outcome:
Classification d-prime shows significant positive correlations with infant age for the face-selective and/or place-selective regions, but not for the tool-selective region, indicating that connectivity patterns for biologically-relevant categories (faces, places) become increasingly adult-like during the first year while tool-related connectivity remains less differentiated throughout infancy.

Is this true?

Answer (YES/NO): NO